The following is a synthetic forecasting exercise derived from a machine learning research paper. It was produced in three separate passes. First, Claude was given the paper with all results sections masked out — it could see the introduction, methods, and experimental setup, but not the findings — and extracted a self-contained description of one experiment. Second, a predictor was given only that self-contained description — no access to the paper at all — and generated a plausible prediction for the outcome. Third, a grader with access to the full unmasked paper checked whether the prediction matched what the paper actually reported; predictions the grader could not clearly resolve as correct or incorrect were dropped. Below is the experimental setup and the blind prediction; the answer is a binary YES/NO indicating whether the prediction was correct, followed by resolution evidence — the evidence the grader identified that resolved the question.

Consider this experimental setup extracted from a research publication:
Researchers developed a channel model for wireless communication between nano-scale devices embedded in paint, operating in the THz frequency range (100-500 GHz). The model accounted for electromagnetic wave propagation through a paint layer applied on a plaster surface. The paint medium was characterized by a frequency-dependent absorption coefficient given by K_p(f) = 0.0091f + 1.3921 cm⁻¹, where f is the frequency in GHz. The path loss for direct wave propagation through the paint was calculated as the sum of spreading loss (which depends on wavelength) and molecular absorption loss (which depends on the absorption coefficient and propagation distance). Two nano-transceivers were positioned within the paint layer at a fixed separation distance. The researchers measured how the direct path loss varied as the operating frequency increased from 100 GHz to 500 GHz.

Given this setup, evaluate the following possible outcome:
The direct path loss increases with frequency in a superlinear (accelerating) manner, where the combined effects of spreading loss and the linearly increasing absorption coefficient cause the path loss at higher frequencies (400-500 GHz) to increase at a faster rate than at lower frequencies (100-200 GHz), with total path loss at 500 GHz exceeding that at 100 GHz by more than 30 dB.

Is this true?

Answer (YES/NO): NO